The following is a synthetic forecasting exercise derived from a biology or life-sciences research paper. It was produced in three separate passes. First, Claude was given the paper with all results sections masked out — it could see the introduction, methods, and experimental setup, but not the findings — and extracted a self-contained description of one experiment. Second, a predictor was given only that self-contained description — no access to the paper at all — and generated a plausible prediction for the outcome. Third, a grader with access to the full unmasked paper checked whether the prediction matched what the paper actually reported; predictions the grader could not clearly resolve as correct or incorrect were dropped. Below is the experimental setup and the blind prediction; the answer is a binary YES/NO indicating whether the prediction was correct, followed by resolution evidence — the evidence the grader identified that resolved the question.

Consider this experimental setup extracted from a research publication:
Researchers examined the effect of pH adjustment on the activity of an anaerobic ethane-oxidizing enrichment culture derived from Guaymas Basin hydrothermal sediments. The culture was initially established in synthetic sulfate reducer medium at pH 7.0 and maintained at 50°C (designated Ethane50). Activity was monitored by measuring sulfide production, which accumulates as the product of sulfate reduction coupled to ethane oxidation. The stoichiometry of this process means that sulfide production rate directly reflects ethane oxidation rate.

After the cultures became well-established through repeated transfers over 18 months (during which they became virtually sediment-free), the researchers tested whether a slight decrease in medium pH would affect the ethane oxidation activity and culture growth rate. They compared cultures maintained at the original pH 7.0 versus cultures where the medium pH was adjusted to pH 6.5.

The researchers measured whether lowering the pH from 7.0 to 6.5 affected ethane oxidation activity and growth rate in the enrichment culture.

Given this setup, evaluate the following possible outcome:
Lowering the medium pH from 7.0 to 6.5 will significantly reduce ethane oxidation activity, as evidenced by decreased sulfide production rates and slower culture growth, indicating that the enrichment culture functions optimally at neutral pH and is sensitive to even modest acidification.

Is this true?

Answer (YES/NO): NO